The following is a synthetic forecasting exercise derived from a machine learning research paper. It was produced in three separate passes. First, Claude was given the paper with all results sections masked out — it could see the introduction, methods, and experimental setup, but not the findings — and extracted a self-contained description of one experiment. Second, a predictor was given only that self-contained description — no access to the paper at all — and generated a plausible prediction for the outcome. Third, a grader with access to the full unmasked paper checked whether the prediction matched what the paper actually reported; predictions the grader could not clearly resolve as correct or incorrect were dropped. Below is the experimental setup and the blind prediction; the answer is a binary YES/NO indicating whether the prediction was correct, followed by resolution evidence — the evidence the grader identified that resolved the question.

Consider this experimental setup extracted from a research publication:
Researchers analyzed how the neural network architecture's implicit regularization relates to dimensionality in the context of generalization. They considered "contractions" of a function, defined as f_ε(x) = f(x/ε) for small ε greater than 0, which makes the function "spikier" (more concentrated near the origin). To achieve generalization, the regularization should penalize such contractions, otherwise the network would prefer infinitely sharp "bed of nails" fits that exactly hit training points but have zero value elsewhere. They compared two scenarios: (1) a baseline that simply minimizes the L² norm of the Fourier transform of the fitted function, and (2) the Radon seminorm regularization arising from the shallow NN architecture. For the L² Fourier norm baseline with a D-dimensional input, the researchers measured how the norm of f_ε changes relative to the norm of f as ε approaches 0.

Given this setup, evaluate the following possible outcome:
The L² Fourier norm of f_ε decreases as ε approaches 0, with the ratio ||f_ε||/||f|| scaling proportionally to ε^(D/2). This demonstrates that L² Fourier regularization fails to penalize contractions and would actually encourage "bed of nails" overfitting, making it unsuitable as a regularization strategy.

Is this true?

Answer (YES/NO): NO